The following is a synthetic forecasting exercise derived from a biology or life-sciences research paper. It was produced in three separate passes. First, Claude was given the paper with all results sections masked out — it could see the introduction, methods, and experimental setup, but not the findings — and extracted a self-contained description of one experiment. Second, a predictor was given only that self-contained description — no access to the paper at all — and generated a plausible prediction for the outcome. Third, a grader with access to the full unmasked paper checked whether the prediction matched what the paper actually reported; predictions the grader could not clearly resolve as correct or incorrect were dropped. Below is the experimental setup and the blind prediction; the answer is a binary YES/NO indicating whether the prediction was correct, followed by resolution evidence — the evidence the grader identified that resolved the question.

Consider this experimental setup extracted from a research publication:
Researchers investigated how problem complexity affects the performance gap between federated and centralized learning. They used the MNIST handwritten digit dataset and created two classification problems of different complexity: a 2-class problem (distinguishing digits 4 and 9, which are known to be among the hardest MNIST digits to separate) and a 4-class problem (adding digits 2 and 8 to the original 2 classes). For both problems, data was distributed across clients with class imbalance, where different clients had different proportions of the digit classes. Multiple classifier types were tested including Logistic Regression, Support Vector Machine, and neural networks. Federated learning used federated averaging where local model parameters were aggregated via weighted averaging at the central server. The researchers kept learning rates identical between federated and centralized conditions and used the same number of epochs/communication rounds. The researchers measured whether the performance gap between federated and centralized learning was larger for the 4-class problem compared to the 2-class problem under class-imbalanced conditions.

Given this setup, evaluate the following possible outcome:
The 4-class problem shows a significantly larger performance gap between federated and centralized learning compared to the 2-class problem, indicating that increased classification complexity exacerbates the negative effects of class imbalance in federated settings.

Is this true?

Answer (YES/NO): NO